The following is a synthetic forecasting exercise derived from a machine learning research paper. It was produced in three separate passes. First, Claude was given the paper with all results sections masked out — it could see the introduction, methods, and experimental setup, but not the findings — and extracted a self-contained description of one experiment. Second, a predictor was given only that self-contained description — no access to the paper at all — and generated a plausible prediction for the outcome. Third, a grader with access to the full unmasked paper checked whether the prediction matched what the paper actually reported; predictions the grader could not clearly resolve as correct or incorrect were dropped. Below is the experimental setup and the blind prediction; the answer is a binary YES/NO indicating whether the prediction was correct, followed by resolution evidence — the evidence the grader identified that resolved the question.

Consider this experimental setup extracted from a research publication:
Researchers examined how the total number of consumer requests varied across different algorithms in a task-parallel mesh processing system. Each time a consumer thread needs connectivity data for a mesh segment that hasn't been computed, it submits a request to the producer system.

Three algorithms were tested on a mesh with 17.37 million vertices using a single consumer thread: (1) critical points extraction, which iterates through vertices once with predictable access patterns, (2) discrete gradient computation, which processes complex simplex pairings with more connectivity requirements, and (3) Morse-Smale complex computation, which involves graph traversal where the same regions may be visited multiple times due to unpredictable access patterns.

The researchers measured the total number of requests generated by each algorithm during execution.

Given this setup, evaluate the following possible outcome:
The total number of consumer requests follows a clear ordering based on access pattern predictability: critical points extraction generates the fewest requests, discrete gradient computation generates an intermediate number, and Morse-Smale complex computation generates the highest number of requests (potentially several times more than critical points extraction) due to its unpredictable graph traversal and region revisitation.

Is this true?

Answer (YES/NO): YES